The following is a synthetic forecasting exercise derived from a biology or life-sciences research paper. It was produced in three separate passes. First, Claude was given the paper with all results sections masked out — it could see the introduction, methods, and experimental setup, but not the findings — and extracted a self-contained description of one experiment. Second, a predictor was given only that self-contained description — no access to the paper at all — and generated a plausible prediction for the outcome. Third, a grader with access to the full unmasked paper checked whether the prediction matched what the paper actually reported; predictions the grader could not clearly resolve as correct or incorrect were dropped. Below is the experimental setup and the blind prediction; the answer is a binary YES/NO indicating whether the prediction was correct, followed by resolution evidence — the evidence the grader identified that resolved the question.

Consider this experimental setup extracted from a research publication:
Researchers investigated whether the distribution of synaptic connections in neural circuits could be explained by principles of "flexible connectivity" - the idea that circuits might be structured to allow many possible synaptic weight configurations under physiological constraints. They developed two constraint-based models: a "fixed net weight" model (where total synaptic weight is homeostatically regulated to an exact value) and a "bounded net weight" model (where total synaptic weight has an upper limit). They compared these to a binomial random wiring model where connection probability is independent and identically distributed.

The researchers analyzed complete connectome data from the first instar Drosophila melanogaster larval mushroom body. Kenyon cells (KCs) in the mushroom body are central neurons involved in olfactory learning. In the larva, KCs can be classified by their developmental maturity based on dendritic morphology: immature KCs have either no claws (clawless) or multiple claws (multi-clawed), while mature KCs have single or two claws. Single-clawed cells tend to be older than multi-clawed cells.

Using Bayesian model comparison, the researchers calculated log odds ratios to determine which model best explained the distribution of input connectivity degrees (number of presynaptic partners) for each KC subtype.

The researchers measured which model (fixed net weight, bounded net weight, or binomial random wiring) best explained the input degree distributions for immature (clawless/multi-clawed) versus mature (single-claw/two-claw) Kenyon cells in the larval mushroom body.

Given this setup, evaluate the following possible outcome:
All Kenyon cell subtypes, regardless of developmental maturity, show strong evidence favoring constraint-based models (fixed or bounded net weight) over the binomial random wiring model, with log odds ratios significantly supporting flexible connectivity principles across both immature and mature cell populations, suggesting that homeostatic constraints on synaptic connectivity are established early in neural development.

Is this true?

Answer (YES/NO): NO